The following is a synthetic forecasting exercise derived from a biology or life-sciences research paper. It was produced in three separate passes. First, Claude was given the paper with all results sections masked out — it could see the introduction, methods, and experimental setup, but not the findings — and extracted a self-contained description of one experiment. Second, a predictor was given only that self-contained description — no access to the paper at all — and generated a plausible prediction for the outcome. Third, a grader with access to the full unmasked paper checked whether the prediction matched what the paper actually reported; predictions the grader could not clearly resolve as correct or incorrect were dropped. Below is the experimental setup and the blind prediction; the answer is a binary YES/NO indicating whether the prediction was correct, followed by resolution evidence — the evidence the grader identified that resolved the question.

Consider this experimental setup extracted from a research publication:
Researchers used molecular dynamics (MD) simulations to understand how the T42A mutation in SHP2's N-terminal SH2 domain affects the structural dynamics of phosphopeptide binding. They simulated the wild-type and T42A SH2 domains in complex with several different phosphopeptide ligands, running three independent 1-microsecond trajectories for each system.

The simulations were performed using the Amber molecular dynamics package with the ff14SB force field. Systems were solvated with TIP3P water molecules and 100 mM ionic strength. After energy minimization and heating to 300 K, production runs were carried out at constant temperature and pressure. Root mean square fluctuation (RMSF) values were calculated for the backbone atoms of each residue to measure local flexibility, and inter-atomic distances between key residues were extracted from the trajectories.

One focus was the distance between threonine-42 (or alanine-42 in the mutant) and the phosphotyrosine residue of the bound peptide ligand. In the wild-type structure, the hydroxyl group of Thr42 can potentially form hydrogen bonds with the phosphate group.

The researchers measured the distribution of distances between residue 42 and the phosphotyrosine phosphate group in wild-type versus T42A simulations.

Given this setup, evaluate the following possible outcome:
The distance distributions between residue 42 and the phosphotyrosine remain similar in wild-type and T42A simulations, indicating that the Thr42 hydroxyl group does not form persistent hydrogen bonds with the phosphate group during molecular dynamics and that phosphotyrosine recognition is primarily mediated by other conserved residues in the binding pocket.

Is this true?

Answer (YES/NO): NO